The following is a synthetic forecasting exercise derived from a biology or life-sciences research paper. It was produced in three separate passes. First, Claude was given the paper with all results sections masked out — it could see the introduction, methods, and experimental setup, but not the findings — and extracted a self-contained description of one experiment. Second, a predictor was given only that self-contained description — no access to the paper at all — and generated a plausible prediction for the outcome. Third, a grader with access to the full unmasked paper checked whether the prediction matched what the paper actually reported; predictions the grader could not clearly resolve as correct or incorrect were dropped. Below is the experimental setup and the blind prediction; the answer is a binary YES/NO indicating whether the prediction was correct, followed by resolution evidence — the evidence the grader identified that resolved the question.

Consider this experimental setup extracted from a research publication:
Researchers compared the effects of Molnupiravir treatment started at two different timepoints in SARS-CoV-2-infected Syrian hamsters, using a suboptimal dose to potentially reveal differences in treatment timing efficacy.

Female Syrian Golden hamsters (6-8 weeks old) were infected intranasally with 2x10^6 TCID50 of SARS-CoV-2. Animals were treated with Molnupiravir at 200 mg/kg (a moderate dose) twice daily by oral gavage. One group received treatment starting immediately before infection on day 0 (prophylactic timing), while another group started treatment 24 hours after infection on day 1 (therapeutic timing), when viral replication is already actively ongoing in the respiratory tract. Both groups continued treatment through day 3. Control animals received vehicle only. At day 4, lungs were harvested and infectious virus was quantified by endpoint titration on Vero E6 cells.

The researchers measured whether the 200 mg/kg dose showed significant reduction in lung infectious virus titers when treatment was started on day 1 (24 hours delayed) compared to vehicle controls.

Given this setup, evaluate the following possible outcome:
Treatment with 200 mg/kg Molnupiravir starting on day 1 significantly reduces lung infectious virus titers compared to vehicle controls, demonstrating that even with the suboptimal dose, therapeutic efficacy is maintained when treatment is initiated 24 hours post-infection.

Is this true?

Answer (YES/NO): NO